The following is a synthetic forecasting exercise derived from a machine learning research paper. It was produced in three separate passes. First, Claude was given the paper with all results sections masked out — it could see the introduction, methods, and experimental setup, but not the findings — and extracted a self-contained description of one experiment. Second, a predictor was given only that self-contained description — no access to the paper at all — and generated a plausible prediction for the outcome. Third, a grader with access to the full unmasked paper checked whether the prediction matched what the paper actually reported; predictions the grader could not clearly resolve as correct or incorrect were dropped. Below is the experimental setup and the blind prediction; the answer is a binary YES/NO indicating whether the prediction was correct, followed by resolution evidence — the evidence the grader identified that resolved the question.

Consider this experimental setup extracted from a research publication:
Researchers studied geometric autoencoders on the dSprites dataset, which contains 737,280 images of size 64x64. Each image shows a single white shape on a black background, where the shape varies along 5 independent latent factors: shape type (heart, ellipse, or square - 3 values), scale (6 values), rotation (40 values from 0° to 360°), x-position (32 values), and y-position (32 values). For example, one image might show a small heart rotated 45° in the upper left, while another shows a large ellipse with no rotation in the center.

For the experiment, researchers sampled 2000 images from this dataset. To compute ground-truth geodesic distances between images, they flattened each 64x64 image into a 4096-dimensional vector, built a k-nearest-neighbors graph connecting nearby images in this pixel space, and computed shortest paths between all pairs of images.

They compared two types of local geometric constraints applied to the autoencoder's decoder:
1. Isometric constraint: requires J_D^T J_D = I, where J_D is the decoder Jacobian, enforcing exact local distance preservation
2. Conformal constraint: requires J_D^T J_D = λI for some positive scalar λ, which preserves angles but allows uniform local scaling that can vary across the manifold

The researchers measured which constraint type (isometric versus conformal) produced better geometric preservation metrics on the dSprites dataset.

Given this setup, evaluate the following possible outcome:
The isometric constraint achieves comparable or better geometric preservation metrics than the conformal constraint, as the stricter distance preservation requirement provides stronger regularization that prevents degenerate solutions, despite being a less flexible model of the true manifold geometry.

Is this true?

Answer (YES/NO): NO